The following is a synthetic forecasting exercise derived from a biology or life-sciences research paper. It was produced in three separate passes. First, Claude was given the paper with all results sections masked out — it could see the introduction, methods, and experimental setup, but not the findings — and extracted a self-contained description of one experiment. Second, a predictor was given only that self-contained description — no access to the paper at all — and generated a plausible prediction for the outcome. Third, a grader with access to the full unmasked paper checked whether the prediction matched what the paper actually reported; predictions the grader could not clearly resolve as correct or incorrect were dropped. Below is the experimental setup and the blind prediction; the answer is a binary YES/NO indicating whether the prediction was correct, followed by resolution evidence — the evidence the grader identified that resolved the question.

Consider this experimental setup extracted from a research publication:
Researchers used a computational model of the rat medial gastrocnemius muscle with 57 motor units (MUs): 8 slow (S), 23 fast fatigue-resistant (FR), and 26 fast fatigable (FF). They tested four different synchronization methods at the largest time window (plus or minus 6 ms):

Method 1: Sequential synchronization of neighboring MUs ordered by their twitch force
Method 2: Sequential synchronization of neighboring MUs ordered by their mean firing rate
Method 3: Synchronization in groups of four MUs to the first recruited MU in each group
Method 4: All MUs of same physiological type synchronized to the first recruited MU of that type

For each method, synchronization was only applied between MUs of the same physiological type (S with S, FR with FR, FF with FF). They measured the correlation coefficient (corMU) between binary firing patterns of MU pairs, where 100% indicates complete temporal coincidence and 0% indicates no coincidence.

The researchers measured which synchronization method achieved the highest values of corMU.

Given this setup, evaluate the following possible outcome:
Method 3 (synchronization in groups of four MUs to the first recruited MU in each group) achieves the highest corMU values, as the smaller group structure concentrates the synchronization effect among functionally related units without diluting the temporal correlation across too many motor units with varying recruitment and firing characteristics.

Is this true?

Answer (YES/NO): NO